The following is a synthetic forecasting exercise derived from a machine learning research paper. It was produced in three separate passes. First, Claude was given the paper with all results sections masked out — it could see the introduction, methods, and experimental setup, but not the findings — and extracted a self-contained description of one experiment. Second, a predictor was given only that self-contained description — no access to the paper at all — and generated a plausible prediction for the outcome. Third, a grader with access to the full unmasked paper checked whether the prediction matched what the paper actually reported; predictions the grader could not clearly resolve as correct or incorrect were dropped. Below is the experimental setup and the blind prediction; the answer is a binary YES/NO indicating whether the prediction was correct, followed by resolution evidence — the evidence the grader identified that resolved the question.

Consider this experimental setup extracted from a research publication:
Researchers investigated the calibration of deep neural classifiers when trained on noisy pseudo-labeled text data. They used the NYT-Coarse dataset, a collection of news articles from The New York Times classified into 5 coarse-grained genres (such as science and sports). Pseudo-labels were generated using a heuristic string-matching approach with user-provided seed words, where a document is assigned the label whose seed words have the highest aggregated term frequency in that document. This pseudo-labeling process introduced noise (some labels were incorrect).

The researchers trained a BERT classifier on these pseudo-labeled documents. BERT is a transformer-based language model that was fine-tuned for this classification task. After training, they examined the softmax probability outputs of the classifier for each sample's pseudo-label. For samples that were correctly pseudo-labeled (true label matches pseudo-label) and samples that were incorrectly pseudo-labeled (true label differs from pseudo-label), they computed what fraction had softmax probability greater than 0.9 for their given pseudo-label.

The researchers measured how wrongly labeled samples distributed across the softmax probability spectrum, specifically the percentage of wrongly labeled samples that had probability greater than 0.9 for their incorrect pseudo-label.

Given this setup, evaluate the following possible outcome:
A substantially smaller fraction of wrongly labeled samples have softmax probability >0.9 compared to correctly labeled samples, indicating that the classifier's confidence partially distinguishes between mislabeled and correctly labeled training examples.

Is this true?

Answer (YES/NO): NO